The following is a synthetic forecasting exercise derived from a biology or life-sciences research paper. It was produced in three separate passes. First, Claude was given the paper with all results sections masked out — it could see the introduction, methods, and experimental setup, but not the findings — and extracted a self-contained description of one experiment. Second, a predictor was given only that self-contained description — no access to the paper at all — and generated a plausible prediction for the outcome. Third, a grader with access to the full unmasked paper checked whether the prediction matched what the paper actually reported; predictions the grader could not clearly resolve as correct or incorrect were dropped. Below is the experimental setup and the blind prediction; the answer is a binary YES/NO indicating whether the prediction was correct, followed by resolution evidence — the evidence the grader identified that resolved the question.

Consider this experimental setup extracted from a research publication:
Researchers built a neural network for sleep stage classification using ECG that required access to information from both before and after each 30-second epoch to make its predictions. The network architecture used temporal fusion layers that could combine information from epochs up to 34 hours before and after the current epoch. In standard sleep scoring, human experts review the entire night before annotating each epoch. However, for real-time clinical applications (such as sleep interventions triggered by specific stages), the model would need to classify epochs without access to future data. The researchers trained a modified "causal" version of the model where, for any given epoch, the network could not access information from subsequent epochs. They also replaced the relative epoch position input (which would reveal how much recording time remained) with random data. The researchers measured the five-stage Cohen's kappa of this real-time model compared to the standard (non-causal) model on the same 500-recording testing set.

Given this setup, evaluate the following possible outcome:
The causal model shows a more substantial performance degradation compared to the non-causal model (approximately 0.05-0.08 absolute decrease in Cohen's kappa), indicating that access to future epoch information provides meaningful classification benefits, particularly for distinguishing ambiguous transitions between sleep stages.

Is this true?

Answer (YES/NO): NO